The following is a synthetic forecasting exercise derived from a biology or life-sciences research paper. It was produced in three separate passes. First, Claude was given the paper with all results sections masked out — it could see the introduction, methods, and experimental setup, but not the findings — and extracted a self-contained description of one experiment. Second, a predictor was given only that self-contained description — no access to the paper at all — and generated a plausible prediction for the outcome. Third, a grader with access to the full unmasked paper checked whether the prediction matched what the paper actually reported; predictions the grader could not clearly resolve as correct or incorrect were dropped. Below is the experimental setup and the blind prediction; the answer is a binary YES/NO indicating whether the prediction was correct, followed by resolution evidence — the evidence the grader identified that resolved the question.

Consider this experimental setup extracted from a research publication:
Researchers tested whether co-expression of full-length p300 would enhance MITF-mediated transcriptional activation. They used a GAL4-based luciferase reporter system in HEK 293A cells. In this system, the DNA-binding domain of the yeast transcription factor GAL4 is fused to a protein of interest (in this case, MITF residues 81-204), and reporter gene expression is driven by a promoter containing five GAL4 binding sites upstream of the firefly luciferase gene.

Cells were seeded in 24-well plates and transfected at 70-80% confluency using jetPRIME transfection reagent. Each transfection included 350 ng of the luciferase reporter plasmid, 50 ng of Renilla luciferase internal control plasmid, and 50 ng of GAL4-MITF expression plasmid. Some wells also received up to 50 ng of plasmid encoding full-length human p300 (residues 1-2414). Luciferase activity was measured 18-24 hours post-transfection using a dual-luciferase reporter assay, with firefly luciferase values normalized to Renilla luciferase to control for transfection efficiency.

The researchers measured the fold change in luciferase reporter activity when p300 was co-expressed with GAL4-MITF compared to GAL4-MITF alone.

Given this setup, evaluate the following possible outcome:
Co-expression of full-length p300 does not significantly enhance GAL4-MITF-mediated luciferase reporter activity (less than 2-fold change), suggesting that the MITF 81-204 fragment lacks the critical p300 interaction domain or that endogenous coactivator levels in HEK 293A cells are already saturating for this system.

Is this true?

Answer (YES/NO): NO